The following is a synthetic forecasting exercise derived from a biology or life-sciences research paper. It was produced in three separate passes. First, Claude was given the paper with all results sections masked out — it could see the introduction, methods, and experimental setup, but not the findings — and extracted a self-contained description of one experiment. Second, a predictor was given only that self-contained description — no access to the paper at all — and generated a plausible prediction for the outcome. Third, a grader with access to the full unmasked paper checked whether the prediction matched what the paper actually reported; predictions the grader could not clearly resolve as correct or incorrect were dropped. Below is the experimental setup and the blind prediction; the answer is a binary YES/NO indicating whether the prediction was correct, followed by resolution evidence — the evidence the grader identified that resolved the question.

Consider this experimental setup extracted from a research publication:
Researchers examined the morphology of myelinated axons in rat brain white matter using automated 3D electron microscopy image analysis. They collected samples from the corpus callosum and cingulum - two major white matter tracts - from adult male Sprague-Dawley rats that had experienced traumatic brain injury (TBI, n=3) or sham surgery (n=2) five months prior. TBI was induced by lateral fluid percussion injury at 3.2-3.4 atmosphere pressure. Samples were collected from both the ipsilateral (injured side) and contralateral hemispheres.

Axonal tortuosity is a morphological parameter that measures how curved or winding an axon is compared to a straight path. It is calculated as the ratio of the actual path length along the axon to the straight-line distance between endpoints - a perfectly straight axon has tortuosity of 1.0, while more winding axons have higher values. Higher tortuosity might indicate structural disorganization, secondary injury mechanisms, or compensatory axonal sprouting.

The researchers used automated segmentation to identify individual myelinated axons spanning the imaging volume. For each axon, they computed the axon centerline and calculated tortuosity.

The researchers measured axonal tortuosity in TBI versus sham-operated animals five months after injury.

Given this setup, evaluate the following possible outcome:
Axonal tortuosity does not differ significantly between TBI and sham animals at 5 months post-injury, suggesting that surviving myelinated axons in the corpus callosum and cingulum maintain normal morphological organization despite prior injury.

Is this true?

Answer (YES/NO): NO